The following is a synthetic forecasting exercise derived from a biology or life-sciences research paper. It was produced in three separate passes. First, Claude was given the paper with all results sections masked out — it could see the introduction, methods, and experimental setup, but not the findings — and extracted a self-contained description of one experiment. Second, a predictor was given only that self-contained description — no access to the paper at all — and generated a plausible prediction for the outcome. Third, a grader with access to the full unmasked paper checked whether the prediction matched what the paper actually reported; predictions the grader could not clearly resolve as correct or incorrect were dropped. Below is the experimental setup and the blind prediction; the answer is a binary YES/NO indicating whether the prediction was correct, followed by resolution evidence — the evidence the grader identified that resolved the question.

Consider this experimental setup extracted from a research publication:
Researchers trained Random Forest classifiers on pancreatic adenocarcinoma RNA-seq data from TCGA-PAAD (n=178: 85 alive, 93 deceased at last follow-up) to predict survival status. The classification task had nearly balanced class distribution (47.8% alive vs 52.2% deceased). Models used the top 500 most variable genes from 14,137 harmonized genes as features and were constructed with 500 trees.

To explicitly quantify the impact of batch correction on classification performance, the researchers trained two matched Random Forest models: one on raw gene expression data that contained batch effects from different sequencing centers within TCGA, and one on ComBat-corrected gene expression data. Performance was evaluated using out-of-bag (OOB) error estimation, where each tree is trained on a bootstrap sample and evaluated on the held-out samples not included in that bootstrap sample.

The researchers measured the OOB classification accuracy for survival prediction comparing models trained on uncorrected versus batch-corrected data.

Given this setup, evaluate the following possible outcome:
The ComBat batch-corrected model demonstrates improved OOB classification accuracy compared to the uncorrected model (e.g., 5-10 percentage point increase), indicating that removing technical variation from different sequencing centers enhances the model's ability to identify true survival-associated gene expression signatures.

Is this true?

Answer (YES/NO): NO